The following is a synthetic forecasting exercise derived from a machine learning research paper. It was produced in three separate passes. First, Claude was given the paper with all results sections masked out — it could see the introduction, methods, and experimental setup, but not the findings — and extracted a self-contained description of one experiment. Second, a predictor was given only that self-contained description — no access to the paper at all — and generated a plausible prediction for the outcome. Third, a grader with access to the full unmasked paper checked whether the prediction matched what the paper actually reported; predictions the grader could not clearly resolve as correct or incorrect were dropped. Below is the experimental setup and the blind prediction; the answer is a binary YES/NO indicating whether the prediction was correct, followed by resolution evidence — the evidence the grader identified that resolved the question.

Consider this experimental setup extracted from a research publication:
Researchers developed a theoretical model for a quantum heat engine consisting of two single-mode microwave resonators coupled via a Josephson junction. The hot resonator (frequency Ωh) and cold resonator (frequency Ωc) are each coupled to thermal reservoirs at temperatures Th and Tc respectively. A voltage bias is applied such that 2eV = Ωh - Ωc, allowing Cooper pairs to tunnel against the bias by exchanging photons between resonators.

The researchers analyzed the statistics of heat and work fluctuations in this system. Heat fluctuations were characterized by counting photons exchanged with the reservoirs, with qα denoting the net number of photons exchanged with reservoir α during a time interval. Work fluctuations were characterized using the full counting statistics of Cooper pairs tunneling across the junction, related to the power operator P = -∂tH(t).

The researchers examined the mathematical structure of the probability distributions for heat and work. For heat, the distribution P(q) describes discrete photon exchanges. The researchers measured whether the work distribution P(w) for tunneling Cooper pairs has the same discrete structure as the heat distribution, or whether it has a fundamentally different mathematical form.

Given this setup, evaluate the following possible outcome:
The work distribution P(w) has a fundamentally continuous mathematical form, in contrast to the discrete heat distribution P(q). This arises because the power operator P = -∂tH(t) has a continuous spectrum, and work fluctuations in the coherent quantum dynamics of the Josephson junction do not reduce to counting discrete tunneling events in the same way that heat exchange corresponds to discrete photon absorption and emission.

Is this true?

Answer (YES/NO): YES